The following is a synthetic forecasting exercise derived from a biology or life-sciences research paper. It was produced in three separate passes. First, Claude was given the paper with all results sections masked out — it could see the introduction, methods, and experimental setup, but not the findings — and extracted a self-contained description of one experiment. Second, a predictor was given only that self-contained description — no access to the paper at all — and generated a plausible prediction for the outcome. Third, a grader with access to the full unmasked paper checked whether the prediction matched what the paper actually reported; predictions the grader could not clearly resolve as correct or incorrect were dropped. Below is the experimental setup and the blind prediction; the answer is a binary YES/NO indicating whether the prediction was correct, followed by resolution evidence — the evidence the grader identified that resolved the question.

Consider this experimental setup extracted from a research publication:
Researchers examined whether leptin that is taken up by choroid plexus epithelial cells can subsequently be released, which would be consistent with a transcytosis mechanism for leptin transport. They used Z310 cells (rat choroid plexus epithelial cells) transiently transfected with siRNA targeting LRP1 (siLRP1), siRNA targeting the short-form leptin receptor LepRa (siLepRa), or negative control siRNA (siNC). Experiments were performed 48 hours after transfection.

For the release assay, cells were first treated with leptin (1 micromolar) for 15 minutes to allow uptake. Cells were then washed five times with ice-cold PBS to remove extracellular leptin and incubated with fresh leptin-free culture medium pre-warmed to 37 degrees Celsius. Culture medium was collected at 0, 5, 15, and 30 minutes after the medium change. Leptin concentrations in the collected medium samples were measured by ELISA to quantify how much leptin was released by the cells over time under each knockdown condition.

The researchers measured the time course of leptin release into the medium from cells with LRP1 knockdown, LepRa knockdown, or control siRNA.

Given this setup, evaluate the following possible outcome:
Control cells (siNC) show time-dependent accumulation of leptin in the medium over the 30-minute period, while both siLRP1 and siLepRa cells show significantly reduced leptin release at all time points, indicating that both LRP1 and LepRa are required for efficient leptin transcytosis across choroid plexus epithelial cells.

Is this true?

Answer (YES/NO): NO